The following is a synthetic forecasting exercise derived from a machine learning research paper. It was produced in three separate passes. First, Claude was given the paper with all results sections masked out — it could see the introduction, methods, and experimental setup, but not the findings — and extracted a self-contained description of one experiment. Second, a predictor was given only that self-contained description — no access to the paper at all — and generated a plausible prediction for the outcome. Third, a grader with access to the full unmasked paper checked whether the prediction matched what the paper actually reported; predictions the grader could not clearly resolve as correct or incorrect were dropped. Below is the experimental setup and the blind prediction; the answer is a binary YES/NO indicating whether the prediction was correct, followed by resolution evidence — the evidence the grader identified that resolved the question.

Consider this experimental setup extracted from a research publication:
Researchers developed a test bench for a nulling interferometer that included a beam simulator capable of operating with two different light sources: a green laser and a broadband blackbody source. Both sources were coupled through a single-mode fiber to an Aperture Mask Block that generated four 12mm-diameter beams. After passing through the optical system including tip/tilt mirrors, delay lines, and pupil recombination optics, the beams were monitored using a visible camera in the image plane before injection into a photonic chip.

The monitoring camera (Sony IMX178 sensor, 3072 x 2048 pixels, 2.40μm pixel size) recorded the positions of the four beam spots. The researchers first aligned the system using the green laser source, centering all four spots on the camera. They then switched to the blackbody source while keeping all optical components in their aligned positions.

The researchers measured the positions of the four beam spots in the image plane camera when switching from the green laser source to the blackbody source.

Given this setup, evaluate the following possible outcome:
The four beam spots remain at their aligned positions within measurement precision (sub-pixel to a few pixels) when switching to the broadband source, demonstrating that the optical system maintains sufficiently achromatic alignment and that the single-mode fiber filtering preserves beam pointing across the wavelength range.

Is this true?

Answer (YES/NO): YES